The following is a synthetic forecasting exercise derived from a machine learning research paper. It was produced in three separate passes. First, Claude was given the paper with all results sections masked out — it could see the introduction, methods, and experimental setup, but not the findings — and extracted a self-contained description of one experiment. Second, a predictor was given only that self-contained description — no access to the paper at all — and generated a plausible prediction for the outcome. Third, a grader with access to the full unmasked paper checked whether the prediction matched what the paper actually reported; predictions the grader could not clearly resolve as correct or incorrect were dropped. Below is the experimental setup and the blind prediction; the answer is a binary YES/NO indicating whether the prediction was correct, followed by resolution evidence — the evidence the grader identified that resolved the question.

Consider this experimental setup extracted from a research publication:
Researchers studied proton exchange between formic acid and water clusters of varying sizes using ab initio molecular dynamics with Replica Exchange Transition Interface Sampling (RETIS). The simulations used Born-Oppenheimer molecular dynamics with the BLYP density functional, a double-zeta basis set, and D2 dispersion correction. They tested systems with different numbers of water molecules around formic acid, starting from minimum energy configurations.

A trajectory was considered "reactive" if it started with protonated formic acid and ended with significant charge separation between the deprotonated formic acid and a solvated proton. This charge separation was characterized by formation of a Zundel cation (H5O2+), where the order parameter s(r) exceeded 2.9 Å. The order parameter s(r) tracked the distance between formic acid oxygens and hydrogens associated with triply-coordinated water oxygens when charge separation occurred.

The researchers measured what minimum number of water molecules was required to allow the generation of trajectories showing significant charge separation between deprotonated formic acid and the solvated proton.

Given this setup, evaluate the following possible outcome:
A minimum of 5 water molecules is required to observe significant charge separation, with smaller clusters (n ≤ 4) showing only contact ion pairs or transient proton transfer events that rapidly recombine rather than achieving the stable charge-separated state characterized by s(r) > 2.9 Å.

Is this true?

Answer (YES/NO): NO